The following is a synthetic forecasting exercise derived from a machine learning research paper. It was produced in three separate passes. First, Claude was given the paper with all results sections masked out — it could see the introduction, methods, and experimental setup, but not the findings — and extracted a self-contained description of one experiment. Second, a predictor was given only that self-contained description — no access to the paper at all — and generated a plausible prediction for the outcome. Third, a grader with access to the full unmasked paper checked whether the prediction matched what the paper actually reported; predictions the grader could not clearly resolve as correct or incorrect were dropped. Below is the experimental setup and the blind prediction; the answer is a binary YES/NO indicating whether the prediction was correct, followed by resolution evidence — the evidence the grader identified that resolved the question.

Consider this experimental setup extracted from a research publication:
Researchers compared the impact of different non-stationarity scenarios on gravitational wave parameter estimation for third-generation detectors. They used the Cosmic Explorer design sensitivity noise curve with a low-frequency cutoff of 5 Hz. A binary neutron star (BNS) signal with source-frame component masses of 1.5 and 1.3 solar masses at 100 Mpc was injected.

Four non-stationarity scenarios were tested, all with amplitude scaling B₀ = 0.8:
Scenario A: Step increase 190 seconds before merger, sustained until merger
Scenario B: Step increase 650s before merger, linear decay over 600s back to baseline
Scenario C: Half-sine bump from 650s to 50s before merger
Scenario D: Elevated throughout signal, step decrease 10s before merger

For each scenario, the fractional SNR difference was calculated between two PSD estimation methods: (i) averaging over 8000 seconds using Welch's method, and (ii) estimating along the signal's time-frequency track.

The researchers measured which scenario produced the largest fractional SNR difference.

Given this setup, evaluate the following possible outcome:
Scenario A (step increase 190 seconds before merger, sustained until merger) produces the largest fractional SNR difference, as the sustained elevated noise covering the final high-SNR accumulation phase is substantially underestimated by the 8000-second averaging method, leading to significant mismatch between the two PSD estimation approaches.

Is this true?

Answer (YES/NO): YES